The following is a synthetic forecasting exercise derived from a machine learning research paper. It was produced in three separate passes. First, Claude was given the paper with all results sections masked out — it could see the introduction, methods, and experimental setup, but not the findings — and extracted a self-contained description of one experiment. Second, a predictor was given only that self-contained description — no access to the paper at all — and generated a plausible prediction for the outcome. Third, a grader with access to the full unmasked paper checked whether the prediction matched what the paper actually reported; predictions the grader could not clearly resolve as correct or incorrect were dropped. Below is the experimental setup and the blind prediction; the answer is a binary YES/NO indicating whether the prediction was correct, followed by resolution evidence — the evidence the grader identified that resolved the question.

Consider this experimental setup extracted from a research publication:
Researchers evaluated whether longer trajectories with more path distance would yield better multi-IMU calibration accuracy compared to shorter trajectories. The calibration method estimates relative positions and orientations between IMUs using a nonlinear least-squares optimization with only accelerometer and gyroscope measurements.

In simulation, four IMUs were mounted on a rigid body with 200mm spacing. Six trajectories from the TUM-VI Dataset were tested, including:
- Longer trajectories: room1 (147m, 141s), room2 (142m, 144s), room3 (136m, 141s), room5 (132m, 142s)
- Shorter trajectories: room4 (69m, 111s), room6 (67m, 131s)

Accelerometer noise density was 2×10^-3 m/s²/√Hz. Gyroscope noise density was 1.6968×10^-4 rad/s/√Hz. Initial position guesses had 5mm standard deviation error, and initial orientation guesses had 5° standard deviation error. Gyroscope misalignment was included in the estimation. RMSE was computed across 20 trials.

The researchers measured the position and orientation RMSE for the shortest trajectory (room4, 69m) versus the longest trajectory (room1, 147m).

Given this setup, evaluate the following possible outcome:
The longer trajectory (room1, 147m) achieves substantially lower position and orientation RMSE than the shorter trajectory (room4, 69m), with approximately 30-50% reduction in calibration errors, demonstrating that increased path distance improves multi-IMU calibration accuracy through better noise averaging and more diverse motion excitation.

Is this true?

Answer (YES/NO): NO